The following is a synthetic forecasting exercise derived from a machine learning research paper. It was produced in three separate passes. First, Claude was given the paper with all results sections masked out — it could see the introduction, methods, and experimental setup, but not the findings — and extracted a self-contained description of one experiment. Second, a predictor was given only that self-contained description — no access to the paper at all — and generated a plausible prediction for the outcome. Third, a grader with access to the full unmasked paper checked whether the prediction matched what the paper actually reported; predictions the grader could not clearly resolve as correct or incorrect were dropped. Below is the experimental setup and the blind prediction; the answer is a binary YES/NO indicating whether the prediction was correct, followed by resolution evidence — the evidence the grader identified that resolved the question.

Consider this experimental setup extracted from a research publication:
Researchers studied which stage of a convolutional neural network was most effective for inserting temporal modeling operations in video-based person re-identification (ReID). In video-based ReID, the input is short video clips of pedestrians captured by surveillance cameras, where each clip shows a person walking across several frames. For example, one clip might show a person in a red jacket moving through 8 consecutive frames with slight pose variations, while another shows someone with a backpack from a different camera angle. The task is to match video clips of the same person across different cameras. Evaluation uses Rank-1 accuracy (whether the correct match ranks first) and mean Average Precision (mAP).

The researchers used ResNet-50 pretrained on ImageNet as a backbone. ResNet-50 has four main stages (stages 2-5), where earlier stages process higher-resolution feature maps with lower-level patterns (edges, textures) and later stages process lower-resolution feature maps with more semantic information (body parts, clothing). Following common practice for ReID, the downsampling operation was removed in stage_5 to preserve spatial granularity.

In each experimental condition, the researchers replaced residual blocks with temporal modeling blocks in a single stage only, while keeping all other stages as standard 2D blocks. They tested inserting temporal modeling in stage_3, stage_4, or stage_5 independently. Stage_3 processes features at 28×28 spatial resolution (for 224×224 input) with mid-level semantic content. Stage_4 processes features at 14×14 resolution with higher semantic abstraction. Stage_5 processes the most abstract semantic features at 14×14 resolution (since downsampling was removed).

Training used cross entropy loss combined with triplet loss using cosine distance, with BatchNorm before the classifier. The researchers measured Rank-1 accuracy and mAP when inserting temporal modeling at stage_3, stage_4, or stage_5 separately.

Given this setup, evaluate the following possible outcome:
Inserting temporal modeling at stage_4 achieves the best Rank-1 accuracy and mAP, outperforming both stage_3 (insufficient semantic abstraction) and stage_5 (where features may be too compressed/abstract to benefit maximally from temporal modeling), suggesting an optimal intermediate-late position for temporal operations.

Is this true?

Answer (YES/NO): YES